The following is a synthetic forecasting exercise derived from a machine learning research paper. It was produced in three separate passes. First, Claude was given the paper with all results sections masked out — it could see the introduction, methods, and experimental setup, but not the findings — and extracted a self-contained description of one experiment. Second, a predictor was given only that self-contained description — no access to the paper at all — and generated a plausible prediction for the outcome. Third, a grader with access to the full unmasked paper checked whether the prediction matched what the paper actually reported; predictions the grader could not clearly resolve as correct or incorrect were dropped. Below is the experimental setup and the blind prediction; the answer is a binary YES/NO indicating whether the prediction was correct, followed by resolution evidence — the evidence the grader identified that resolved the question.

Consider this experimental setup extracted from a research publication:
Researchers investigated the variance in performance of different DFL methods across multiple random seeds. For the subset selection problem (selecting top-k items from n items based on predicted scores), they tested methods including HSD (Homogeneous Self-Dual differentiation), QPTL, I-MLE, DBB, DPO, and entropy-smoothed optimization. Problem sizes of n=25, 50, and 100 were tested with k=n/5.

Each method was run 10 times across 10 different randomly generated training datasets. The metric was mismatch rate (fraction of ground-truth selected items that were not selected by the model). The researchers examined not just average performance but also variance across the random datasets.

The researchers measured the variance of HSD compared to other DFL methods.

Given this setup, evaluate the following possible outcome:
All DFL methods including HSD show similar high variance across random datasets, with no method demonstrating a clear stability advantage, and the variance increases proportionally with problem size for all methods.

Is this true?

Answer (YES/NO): NO